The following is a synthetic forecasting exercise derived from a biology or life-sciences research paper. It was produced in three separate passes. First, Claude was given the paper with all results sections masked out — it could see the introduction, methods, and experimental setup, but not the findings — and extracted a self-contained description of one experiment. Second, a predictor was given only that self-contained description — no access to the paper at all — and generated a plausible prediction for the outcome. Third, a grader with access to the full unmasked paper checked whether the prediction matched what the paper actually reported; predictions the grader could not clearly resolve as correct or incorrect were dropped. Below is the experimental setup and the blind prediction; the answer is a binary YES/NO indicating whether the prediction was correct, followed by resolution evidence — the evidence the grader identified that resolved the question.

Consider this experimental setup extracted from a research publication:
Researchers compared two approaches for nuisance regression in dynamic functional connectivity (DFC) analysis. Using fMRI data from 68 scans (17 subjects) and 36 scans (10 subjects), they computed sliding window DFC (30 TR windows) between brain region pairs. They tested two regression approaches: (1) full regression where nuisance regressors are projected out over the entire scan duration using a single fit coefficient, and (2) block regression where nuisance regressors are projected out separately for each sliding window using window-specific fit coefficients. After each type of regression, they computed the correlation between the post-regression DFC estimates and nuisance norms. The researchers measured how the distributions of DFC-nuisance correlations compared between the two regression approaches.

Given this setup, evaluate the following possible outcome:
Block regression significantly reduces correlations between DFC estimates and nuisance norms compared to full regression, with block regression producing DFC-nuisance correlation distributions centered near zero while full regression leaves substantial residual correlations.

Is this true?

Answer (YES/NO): NO